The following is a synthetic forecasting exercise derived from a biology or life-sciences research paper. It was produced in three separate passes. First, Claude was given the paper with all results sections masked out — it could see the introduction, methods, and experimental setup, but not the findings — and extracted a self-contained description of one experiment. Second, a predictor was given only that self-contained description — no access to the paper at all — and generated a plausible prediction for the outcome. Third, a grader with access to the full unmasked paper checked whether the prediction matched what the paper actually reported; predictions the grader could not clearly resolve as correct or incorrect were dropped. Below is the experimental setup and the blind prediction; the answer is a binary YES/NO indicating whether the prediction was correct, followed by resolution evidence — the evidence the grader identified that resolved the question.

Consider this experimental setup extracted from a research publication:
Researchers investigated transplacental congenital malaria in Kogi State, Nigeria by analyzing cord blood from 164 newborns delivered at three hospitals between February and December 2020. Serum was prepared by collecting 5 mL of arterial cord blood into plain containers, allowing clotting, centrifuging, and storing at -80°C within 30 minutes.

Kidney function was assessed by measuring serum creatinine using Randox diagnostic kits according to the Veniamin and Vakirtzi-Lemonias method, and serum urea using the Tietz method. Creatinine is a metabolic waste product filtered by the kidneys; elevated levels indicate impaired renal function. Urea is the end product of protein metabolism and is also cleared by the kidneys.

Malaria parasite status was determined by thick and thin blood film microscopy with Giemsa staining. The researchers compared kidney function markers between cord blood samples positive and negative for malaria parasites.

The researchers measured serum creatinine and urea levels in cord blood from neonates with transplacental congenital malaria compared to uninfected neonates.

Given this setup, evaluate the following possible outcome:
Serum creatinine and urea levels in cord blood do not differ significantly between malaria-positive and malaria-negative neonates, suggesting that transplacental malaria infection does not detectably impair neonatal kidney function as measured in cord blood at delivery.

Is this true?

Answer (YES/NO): NO